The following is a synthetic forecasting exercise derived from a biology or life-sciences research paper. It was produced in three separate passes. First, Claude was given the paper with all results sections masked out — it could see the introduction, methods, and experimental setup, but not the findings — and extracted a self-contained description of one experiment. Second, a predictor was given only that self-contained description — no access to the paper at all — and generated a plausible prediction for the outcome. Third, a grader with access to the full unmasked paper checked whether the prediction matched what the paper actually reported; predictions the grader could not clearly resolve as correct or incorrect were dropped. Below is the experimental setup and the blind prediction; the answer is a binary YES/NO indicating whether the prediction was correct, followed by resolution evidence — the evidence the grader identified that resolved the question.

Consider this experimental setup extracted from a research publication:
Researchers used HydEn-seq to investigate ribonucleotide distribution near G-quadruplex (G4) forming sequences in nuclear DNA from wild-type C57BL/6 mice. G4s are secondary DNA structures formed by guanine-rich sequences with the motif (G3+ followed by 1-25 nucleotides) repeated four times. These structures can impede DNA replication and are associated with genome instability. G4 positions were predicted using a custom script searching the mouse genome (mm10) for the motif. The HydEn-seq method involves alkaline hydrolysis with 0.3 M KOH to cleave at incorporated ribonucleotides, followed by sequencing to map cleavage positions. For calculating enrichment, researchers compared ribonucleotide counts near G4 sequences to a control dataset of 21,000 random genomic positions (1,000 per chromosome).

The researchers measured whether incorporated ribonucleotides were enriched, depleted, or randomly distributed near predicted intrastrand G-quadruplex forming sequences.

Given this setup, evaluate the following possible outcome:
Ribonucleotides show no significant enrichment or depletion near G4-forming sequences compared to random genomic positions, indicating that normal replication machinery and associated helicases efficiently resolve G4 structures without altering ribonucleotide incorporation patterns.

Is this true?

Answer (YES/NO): NO